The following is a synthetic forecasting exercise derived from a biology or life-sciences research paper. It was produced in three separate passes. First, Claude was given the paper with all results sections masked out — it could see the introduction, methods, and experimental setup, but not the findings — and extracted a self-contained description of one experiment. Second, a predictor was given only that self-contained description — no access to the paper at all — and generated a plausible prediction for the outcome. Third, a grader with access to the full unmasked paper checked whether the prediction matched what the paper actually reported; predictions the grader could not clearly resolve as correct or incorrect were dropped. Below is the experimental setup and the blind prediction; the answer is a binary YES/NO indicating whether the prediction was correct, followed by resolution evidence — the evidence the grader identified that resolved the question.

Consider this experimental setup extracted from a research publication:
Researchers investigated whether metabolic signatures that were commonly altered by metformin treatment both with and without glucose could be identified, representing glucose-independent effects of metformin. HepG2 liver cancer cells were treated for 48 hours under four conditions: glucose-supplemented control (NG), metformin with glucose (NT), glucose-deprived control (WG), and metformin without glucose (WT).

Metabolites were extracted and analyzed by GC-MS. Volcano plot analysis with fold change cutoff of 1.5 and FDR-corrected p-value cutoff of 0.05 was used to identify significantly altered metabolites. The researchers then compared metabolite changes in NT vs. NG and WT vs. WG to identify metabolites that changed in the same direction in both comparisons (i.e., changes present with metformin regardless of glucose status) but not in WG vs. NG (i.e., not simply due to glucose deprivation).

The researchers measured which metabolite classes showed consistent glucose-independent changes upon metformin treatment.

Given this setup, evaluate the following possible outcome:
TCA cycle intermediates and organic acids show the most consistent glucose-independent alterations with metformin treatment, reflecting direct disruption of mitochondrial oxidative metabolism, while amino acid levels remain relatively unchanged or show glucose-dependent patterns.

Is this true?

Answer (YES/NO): NO